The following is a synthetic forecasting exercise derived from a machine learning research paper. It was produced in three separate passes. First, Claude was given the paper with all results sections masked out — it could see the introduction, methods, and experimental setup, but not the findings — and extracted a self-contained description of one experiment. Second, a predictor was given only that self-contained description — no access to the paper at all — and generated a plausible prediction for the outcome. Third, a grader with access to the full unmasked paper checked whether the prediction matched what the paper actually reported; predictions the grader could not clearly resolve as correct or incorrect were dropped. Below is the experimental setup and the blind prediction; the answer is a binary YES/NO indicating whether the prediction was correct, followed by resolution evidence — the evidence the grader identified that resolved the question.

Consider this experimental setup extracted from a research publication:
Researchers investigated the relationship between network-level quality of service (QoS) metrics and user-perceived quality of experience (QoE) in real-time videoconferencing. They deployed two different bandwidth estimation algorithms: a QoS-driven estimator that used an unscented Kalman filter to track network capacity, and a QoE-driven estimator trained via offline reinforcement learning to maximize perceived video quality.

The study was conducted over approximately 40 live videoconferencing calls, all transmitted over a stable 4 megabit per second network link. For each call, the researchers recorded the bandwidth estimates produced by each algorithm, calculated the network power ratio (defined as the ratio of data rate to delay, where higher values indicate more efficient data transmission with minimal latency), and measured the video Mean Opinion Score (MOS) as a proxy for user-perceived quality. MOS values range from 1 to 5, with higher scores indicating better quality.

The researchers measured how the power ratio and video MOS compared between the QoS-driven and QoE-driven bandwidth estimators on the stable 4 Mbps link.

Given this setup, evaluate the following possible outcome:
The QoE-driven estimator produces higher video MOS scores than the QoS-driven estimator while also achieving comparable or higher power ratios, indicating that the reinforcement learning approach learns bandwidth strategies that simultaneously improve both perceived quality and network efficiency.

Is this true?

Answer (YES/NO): NO